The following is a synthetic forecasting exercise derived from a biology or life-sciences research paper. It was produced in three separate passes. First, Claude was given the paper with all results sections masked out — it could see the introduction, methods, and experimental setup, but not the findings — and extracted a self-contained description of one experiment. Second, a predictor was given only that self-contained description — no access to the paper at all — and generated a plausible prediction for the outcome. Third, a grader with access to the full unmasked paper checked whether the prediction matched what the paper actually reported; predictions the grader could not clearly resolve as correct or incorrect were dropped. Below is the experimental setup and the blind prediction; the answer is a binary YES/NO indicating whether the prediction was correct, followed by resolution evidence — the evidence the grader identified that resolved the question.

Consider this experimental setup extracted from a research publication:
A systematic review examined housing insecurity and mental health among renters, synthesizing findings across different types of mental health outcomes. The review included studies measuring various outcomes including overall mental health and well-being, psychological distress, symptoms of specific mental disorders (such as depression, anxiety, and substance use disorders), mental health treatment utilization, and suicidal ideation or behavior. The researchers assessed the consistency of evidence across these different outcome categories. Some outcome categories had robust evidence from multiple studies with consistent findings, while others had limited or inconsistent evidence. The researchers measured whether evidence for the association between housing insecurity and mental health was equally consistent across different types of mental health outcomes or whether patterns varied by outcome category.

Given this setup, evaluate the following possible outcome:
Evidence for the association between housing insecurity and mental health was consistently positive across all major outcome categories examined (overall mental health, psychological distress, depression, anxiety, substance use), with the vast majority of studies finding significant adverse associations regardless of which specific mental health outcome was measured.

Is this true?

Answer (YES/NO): NO